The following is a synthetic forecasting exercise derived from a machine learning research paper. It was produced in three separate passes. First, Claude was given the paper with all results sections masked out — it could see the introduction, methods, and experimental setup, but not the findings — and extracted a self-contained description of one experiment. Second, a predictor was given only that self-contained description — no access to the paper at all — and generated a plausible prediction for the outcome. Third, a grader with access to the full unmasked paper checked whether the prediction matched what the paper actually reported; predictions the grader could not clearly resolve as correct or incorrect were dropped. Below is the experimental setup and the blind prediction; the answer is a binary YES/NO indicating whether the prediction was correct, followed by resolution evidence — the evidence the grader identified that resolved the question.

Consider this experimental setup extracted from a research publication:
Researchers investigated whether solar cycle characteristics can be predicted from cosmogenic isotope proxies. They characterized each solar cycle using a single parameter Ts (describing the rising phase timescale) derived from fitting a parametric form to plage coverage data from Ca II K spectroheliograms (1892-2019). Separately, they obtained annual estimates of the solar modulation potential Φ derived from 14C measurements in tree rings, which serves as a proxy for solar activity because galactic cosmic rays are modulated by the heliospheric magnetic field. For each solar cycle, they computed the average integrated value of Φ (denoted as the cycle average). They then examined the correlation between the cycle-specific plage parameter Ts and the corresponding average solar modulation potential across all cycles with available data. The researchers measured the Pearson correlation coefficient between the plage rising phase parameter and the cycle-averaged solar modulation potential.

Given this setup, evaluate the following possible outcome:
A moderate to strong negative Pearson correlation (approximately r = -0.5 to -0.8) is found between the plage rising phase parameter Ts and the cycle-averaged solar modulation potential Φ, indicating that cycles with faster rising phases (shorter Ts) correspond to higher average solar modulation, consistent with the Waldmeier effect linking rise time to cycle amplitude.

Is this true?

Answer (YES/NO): YES